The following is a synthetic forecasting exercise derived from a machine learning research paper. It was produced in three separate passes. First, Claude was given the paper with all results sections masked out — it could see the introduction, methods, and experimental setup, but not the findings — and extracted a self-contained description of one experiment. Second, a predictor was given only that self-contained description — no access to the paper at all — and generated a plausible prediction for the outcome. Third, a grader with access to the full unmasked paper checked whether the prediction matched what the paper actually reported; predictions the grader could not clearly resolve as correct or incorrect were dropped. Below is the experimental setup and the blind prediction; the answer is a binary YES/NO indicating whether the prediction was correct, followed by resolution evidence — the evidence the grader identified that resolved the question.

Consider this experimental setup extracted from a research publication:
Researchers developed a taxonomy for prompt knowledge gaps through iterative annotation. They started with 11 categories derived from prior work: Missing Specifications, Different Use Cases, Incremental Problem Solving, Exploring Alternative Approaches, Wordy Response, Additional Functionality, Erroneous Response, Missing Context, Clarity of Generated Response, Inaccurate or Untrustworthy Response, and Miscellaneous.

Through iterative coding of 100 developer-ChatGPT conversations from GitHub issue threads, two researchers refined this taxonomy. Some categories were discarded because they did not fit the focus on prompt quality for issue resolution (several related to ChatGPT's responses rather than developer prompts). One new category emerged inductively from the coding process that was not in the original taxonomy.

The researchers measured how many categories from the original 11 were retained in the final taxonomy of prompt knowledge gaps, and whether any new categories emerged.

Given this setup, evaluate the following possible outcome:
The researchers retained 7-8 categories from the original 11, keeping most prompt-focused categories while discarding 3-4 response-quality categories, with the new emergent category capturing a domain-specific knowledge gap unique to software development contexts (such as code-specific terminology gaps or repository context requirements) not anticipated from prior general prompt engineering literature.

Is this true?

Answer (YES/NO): NO